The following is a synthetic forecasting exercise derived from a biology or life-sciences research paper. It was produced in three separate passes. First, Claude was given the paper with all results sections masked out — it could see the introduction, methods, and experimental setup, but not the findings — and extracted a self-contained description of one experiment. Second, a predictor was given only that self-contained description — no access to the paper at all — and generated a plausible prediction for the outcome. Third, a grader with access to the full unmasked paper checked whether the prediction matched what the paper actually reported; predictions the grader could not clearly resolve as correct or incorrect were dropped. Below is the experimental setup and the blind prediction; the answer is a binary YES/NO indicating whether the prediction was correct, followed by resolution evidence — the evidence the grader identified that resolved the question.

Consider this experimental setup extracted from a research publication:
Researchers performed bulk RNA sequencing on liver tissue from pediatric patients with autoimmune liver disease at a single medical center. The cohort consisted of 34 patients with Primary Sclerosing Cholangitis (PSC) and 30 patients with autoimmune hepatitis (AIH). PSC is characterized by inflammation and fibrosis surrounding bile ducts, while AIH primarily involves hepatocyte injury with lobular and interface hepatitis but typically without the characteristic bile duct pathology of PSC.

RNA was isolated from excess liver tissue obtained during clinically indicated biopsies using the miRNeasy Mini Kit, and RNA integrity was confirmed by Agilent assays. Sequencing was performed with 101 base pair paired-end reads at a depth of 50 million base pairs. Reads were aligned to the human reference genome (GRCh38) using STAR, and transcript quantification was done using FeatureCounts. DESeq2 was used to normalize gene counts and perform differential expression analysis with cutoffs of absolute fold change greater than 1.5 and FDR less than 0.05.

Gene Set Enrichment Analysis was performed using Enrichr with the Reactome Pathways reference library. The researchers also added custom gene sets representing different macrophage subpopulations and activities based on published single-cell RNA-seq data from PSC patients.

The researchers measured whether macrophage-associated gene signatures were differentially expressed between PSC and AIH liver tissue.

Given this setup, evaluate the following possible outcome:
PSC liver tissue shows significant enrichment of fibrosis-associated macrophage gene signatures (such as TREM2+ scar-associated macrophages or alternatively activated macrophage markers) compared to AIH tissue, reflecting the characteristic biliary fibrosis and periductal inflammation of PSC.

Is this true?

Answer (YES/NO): NO